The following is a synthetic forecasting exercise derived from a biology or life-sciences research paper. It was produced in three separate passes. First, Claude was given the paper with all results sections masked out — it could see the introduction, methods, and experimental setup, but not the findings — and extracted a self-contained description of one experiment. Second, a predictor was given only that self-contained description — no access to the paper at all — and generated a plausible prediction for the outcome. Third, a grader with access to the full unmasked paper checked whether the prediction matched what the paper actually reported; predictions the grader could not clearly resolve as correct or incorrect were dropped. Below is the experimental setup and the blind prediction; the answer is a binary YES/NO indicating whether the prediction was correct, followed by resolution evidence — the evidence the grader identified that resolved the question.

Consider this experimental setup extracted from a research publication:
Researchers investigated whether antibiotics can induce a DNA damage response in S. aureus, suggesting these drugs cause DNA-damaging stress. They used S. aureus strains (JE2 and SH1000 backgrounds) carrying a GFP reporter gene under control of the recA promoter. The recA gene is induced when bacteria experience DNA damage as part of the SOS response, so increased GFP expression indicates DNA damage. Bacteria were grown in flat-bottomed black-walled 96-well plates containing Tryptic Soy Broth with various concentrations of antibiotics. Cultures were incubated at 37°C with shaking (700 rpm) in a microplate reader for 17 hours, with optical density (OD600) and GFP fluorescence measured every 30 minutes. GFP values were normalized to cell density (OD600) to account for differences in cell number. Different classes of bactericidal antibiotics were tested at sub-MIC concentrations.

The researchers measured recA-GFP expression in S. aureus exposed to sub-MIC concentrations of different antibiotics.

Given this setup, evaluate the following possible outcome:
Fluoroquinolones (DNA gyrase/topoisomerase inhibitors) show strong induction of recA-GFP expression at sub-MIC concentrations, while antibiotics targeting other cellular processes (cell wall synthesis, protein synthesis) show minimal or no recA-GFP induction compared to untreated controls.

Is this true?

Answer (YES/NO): NO